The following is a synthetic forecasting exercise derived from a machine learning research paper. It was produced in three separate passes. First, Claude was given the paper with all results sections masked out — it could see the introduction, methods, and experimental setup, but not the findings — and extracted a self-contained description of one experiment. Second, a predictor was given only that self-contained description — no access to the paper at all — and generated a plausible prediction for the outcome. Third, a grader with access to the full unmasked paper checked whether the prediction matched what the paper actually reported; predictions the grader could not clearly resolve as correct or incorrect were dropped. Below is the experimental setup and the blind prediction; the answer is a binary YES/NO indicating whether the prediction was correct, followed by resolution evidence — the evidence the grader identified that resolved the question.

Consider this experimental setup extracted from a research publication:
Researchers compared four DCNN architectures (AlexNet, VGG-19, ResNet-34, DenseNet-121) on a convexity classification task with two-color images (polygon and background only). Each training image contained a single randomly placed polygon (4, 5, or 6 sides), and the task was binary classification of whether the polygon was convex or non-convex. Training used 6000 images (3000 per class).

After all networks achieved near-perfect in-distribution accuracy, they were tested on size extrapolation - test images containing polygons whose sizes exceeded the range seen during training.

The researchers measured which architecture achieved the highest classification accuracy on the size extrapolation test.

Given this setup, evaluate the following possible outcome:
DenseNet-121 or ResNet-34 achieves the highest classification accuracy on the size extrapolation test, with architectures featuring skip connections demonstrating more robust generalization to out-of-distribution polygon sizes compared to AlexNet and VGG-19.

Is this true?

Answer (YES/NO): NO